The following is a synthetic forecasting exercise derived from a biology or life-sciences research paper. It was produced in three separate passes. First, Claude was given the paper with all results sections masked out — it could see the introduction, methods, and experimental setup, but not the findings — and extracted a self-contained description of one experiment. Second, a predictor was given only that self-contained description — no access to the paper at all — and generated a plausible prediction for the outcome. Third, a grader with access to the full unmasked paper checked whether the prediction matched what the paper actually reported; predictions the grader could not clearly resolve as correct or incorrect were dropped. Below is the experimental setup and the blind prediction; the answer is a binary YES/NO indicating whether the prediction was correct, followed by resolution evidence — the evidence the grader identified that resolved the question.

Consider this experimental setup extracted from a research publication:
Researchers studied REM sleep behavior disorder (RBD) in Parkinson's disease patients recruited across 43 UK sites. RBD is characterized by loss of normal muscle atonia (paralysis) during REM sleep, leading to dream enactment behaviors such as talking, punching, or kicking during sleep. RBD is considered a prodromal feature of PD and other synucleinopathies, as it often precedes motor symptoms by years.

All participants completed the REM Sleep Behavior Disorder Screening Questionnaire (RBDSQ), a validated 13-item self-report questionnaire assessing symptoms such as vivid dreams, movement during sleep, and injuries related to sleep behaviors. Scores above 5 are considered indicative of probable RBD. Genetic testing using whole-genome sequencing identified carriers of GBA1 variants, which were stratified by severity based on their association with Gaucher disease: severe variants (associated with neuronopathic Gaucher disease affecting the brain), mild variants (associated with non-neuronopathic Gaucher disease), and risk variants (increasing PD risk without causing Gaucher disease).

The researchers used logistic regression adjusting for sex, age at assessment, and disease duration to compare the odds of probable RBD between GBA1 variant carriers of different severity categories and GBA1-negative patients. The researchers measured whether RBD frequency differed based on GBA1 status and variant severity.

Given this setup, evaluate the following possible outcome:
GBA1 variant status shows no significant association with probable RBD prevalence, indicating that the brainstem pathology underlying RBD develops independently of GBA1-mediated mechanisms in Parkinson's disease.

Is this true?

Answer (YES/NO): NO